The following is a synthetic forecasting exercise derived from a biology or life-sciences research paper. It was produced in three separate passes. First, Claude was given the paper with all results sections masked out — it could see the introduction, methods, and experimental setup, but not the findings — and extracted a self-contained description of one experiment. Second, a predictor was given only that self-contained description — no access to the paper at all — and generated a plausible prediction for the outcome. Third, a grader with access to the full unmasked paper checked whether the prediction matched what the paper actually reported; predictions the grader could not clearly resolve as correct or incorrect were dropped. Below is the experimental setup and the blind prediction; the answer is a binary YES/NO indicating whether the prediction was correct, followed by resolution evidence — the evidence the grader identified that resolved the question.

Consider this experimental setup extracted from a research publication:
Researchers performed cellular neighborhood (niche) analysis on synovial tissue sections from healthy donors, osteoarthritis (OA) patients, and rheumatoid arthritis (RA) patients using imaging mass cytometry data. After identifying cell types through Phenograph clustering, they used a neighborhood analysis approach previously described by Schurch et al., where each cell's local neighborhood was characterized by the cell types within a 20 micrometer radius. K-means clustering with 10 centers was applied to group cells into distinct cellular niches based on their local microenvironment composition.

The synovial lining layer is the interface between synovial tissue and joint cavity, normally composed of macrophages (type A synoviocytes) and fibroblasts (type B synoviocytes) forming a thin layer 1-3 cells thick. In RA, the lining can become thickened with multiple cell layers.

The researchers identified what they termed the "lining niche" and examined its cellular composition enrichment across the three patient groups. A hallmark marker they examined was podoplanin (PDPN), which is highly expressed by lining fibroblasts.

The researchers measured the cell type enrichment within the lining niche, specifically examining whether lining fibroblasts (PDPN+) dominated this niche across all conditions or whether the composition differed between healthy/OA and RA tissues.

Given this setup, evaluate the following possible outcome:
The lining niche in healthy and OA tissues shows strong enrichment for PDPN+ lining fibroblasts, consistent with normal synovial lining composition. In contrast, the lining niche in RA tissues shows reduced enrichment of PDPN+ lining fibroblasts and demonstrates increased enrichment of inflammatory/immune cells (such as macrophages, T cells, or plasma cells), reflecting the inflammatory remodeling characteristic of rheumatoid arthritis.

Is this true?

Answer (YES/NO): NO